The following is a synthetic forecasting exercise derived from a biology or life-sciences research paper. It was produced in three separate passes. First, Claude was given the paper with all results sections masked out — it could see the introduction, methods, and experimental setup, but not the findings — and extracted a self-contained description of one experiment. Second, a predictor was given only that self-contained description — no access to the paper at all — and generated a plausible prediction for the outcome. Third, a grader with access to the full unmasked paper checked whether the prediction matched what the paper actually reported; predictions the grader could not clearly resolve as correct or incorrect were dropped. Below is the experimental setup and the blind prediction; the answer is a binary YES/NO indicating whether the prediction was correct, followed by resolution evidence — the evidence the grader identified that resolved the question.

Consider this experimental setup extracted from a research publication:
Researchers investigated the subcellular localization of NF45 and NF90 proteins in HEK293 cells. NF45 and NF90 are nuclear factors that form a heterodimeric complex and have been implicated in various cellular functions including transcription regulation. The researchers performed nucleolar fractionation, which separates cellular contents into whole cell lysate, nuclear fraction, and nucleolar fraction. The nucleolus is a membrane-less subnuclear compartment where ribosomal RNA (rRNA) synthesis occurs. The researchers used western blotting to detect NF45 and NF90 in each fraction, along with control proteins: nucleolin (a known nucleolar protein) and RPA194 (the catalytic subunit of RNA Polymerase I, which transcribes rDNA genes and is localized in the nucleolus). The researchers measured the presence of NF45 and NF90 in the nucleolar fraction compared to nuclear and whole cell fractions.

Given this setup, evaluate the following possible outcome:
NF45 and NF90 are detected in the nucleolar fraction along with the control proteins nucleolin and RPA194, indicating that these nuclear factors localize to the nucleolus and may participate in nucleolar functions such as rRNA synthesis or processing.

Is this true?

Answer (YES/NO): YES